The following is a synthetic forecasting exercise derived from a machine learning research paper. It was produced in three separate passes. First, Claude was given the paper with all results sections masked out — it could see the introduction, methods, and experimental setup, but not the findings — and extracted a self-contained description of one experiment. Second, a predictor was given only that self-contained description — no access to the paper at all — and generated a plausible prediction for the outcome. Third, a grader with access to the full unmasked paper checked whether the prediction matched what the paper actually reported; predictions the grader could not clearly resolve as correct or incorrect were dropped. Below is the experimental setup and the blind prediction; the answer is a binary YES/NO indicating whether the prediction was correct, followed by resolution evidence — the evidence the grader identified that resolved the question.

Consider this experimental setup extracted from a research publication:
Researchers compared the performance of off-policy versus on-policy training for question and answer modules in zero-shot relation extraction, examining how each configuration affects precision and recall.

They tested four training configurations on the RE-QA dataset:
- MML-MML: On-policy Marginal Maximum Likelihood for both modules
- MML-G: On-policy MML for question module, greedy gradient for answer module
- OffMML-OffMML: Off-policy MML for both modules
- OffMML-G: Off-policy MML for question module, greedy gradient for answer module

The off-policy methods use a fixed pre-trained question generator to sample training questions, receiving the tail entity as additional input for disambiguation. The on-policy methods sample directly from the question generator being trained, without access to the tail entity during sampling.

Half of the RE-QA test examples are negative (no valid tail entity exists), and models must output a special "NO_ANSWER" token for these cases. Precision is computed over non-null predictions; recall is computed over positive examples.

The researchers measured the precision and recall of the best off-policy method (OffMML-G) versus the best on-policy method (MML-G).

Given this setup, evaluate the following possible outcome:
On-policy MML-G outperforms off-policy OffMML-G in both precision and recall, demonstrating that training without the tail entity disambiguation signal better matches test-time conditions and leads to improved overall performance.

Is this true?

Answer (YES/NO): NO